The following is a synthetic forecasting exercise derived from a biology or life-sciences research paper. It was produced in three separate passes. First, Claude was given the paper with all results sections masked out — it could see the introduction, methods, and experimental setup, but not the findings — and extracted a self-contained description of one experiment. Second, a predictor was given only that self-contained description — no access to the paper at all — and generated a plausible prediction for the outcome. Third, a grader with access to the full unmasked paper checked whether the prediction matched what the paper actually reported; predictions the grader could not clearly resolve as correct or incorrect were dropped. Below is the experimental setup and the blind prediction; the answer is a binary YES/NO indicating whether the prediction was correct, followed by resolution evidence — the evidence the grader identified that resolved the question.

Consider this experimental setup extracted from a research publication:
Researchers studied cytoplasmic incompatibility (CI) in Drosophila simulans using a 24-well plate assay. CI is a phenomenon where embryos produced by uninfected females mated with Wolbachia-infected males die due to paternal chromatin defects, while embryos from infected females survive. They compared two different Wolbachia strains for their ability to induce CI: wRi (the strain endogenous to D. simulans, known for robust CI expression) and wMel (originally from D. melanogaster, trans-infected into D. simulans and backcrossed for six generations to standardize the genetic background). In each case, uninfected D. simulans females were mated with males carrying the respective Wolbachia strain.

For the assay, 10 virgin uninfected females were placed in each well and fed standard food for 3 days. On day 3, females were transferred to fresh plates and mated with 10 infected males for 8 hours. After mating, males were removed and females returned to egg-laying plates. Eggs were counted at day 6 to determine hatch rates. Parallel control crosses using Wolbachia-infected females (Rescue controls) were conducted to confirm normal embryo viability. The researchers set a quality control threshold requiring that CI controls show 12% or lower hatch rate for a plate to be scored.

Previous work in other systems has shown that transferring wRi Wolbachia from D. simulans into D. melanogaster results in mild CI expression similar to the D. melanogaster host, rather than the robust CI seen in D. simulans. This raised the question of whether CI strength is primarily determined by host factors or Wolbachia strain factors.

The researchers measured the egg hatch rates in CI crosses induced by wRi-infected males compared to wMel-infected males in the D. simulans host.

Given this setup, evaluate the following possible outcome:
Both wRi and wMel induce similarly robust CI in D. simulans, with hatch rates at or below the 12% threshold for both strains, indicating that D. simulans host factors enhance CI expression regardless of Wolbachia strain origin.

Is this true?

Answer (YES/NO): YES